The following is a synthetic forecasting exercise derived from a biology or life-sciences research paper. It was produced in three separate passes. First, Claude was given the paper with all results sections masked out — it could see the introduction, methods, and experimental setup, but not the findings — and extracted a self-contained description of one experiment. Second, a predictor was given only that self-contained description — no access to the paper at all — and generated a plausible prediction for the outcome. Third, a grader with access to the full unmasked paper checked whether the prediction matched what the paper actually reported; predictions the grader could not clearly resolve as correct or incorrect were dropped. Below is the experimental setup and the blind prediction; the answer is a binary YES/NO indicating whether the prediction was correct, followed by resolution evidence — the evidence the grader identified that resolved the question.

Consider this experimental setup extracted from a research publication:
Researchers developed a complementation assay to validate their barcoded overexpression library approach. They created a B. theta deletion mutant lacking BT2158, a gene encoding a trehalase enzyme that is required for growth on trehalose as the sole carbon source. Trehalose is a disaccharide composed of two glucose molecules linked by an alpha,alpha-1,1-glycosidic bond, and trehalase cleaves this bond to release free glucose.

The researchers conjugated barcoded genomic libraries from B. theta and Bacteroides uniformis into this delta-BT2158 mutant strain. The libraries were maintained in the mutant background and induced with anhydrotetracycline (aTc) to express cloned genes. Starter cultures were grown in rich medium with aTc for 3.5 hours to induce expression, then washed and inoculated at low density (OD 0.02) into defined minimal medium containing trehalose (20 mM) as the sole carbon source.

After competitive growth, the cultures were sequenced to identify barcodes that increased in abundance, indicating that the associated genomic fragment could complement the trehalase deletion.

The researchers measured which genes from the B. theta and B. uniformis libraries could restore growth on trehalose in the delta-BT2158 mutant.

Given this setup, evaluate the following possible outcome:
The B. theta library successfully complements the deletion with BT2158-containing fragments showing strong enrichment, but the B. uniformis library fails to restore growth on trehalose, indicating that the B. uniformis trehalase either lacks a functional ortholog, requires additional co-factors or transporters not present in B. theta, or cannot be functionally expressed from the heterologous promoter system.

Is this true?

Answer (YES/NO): NO